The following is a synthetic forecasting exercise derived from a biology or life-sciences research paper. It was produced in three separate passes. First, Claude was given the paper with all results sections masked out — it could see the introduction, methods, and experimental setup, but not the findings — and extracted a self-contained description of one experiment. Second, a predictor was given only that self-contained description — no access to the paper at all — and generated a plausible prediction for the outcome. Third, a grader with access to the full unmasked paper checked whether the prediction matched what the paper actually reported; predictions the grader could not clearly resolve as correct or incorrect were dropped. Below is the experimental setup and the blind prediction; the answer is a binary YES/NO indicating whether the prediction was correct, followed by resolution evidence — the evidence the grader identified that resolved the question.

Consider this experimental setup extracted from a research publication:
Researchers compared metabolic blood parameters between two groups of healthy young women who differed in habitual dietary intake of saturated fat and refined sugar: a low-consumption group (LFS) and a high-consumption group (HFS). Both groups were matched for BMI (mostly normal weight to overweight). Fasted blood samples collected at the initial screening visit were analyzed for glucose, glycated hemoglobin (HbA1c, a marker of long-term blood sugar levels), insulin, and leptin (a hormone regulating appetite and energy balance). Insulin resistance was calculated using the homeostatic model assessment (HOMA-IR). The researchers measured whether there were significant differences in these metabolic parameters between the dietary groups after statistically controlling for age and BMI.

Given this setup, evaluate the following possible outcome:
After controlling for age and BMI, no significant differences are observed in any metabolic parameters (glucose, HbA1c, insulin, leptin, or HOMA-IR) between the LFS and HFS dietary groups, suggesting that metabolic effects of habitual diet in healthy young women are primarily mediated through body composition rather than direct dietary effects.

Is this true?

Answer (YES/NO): YES